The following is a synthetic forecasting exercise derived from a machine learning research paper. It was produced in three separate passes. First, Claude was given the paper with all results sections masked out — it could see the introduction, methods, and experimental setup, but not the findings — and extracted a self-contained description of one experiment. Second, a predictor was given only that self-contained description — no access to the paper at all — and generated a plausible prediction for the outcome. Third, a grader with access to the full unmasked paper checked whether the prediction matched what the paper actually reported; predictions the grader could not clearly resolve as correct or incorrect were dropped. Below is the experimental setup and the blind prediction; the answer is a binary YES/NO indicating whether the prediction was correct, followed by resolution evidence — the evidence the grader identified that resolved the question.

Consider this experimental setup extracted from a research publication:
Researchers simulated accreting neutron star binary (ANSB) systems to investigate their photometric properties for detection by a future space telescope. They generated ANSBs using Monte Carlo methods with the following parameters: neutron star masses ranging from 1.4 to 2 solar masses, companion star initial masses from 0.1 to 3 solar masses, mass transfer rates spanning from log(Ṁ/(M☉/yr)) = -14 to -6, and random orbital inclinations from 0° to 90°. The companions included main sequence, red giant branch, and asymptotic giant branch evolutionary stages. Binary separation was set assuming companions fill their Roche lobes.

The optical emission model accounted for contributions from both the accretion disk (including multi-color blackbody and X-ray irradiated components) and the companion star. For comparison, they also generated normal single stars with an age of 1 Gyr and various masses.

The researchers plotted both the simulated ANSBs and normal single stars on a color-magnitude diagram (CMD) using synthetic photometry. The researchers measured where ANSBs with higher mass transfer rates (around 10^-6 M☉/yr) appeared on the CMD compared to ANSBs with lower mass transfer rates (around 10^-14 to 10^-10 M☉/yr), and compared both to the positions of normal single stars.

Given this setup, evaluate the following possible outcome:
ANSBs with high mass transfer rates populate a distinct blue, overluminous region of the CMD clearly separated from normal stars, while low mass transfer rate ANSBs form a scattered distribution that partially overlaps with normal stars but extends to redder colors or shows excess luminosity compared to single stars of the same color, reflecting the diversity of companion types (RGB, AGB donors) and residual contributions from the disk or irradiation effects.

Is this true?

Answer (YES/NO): NO